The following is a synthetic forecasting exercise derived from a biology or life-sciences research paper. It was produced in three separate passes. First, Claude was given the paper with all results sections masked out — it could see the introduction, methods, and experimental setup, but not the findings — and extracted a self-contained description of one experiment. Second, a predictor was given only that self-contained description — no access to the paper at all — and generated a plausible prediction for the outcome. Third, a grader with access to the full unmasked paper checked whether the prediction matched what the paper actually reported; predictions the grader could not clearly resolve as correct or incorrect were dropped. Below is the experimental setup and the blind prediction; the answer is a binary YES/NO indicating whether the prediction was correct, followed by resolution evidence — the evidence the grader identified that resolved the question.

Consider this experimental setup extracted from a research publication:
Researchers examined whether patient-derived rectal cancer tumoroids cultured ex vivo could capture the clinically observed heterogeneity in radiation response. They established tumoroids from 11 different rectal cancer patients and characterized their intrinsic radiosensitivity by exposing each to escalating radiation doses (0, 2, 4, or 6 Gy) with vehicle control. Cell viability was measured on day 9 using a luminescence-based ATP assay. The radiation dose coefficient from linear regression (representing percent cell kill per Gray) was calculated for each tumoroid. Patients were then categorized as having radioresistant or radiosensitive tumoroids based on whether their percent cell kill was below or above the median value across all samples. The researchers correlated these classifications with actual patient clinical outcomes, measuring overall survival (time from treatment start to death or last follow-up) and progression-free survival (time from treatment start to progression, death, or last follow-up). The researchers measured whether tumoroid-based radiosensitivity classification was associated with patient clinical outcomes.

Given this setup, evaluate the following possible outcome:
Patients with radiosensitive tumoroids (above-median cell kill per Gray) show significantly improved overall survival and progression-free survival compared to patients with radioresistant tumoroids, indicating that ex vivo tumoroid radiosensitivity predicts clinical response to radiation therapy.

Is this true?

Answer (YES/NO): NO